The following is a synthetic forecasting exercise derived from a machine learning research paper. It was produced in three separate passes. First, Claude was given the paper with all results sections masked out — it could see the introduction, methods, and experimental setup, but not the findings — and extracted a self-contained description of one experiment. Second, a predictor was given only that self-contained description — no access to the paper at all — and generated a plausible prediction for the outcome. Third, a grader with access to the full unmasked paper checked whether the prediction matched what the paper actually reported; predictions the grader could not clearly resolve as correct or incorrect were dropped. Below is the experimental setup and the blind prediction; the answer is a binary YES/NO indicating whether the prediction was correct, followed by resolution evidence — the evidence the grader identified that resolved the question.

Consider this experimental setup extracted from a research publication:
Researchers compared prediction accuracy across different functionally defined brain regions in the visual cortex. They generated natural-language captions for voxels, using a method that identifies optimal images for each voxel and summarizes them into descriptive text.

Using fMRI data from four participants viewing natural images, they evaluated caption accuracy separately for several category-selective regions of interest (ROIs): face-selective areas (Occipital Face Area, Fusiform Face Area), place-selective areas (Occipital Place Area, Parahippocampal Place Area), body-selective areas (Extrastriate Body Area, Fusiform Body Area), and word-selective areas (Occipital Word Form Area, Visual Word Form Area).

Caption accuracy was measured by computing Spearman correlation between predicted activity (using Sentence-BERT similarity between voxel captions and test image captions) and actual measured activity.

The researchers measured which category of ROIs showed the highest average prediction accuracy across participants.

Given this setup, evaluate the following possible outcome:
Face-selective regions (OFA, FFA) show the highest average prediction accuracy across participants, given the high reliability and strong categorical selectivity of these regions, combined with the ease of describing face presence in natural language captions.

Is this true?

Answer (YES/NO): NO